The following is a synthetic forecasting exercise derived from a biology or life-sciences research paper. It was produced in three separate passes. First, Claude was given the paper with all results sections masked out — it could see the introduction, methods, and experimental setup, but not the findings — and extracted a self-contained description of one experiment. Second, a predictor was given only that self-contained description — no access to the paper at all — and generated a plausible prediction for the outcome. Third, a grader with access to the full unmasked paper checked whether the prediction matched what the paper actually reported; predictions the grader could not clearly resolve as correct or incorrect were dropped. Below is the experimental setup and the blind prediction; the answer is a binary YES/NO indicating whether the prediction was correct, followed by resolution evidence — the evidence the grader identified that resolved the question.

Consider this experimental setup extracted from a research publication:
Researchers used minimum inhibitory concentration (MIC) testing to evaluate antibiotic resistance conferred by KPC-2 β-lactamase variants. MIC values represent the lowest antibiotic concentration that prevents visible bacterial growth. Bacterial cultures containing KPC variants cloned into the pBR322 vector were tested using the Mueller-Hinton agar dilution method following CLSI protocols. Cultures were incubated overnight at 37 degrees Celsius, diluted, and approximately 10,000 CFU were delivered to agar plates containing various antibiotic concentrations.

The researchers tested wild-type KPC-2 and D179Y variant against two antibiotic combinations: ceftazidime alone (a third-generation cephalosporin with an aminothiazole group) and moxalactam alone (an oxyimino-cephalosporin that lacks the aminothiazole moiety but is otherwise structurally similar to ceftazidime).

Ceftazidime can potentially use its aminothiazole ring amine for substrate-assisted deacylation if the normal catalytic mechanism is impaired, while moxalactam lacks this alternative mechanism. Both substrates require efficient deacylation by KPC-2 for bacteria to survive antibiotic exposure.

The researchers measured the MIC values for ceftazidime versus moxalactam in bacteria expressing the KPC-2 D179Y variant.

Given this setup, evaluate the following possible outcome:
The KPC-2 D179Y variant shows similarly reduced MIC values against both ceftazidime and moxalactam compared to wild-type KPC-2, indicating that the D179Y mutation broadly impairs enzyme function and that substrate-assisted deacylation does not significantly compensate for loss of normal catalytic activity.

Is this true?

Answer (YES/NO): NO